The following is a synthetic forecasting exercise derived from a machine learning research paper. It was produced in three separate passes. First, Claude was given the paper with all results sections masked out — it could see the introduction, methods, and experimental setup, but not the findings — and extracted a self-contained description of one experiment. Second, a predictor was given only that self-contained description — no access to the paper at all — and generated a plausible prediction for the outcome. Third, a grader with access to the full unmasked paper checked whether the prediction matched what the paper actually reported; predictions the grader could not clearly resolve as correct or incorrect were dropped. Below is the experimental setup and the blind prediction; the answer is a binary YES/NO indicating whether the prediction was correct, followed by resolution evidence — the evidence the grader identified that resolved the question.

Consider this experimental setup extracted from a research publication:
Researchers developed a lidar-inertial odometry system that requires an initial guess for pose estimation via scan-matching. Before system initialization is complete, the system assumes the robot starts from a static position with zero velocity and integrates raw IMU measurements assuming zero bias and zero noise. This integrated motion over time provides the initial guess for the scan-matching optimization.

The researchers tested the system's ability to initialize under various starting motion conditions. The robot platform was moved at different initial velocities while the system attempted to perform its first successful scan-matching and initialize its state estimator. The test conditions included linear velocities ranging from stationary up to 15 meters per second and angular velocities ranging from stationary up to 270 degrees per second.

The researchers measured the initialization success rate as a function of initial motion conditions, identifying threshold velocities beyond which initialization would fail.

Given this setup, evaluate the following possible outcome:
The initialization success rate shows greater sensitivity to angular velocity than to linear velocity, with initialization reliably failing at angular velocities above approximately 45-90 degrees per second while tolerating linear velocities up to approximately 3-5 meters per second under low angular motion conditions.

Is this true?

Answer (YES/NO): NO